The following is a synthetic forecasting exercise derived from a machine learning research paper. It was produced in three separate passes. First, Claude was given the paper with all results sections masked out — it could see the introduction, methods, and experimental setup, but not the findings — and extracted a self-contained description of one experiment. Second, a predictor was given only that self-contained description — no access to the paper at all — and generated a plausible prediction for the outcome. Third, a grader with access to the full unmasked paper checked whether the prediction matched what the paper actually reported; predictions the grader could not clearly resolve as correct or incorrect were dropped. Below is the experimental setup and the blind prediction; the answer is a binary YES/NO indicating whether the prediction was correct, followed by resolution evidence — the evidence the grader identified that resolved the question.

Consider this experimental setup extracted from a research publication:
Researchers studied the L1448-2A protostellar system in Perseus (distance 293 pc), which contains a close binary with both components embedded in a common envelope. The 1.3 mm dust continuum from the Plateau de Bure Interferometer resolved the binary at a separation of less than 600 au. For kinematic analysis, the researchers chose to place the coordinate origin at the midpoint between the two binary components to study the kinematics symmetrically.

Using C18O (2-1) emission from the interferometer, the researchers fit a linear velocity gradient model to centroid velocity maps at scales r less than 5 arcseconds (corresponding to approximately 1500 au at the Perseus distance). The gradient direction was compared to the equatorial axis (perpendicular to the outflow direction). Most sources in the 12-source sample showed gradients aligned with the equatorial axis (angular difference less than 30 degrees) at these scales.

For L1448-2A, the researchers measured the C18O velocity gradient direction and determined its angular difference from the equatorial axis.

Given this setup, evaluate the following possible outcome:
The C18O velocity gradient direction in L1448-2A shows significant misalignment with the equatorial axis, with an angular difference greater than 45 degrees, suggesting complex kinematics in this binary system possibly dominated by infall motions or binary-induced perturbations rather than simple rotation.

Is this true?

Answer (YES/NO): YES